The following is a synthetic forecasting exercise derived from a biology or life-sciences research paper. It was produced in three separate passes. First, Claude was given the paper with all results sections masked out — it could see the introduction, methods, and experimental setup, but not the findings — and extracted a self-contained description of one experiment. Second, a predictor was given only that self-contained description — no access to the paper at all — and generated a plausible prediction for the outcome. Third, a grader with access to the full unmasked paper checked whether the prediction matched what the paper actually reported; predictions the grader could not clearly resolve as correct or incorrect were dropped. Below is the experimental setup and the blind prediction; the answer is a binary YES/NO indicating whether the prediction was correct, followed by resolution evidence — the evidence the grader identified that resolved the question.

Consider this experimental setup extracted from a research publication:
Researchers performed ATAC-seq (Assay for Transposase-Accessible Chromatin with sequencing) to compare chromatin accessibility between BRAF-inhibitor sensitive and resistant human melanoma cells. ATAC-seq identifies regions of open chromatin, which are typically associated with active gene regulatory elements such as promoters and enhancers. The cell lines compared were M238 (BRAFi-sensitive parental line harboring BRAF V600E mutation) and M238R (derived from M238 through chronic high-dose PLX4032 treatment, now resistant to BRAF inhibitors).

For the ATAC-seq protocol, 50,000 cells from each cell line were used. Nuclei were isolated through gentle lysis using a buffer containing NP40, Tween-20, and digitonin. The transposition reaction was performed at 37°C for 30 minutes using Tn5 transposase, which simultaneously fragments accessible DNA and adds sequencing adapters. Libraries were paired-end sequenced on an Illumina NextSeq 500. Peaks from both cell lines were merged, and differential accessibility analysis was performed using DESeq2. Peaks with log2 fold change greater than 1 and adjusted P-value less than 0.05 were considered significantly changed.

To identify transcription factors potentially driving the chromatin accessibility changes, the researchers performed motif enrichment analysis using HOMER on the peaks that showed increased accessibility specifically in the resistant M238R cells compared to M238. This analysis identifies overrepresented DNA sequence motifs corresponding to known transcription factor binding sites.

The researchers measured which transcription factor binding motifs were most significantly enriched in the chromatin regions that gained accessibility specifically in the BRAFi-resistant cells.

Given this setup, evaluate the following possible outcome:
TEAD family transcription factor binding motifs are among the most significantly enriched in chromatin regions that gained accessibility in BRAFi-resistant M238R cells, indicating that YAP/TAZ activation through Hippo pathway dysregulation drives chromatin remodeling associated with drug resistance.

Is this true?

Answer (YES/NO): NO